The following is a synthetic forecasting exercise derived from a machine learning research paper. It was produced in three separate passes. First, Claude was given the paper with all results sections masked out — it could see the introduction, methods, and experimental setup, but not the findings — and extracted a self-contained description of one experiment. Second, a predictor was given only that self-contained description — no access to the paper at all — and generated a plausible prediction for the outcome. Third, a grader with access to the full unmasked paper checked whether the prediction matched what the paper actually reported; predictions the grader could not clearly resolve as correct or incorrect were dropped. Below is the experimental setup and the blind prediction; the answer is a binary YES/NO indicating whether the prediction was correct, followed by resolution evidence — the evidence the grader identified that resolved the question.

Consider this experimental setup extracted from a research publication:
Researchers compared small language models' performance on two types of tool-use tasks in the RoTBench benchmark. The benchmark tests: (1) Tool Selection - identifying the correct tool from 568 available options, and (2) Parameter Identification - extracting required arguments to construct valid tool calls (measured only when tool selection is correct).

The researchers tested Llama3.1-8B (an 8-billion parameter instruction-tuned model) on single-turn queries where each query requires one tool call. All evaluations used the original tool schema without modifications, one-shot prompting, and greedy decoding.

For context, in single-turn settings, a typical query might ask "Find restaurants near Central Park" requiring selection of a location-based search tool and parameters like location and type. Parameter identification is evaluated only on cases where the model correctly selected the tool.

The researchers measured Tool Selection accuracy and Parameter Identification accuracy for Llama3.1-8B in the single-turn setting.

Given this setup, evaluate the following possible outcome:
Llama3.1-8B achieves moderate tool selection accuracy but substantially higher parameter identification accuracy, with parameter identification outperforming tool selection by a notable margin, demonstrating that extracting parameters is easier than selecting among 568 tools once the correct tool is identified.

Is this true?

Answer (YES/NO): NO